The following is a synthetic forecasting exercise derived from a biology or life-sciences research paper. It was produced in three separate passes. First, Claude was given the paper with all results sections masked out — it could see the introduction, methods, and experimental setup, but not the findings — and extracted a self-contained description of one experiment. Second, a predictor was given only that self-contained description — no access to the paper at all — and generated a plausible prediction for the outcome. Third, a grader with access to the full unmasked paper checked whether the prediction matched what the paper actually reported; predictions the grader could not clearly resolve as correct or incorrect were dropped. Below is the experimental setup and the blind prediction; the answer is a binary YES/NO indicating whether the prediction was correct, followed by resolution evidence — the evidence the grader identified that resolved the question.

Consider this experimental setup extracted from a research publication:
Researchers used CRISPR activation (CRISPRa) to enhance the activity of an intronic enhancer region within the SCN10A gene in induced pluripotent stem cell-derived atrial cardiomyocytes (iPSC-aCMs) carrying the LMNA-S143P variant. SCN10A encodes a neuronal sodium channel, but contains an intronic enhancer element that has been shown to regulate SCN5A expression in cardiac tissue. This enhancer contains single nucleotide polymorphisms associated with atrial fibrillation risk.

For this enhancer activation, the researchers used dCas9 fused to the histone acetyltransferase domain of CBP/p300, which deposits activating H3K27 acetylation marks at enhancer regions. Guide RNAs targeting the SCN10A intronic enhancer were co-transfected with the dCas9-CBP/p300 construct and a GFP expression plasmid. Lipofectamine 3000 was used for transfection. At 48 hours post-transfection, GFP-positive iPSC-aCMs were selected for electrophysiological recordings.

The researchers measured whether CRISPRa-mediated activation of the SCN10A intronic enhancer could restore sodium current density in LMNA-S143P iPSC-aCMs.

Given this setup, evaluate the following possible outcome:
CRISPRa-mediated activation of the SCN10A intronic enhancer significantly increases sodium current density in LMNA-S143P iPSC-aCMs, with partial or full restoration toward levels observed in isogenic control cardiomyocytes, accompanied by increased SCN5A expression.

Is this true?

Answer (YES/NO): YES